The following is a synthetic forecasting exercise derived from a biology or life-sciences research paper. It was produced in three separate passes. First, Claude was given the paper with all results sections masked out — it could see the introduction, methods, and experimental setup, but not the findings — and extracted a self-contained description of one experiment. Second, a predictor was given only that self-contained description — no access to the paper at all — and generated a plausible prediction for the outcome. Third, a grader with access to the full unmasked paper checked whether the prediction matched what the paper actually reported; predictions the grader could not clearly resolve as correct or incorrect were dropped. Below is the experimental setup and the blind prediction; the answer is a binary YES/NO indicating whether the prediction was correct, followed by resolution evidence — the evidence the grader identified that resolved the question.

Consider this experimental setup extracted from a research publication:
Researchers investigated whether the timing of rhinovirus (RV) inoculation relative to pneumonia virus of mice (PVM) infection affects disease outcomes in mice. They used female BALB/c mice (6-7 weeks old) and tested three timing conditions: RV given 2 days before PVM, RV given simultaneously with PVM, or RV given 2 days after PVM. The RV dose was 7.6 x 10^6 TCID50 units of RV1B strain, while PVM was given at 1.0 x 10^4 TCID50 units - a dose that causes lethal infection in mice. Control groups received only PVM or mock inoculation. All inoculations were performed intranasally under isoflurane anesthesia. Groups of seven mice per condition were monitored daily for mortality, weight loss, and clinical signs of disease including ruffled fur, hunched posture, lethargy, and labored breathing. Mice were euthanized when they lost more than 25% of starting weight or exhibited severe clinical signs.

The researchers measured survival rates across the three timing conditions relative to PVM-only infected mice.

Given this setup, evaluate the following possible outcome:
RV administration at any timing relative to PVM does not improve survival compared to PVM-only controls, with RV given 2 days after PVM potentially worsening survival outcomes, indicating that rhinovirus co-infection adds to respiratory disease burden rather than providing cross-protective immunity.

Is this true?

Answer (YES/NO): NO